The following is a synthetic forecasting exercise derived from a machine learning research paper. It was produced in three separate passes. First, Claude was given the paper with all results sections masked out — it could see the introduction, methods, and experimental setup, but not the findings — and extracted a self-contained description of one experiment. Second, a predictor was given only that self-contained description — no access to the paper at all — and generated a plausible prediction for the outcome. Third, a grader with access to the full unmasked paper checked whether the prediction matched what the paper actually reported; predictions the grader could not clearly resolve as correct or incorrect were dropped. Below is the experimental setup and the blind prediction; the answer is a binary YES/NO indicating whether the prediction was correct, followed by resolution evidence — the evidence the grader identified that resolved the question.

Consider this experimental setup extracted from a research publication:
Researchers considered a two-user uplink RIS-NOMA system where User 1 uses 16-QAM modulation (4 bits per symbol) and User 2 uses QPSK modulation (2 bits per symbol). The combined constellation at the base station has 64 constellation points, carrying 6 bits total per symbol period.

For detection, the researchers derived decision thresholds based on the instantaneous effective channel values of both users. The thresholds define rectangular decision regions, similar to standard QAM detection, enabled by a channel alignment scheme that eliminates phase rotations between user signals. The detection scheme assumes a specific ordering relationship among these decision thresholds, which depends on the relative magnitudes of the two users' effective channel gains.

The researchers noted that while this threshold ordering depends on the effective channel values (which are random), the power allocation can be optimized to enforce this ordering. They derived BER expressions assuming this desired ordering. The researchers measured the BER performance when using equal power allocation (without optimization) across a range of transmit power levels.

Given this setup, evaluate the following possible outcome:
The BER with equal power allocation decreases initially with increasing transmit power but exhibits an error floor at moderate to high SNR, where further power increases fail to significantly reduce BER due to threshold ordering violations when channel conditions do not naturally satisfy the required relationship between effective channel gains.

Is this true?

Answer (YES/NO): NO